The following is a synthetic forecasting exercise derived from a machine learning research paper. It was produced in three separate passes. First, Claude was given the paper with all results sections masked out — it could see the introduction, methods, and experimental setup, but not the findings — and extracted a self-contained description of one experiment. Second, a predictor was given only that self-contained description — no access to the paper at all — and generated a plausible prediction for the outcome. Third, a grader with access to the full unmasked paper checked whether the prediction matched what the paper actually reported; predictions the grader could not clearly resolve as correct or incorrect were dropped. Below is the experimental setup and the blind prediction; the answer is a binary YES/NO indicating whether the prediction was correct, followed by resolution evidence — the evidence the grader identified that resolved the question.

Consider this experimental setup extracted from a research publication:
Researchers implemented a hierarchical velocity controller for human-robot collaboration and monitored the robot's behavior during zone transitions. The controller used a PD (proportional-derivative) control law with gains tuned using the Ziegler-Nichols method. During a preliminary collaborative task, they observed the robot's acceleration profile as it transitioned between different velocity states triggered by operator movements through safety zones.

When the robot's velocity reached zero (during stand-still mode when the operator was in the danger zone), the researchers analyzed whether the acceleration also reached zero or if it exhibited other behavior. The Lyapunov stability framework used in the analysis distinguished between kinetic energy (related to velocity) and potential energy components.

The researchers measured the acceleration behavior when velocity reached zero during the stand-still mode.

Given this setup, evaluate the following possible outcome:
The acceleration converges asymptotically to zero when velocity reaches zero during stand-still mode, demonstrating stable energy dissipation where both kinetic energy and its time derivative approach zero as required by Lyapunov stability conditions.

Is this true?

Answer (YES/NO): NO